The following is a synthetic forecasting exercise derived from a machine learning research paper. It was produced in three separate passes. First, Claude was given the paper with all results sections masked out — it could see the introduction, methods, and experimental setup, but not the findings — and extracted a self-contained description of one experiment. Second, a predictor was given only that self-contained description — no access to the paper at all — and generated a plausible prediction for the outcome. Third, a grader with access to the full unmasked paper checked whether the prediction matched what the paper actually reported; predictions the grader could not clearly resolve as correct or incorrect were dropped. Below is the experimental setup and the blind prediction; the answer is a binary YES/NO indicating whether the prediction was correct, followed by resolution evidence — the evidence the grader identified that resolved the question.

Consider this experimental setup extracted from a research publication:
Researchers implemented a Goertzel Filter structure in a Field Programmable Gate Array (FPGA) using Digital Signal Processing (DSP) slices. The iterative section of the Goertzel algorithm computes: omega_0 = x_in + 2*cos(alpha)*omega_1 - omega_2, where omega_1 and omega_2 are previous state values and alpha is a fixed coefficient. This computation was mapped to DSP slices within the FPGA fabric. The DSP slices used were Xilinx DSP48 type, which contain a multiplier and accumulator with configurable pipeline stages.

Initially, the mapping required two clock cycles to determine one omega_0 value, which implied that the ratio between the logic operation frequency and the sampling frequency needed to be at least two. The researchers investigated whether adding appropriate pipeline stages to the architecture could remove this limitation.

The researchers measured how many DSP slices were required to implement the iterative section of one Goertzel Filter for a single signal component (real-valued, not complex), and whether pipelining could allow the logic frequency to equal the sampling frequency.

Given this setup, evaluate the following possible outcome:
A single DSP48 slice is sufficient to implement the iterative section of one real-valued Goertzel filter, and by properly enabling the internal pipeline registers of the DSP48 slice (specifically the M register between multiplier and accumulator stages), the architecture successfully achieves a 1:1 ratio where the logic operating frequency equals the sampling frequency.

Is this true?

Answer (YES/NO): NO